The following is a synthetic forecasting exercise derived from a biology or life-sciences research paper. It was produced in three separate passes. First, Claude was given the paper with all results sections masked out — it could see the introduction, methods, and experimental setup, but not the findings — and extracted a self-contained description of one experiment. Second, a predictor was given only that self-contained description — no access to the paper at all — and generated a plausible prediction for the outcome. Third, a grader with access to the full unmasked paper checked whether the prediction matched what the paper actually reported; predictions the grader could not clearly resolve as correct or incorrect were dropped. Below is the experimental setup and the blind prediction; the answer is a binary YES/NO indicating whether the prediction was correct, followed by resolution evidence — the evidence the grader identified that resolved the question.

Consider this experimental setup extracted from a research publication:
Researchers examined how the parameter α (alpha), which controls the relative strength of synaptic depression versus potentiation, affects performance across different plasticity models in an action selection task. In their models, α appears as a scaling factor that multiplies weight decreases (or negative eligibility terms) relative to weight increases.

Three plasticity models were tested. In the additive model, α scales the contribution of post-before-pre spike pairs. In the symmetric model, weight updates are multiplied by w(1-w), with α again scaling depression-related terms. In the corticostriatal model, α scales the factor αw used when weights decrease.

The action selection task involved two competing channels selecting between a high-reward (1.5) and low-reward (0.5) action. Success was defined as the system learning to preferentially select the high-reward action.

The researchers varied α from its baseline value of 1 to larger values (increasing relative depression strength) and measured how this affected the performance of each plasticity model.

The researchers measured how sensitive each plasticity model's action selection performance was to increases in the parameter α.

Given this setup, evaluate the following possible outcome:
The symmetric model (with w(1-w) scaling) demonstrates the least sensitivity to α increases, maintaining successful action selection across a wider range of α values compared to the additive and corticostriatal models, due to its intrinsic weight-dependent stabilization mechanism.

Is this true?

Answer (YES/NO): NO